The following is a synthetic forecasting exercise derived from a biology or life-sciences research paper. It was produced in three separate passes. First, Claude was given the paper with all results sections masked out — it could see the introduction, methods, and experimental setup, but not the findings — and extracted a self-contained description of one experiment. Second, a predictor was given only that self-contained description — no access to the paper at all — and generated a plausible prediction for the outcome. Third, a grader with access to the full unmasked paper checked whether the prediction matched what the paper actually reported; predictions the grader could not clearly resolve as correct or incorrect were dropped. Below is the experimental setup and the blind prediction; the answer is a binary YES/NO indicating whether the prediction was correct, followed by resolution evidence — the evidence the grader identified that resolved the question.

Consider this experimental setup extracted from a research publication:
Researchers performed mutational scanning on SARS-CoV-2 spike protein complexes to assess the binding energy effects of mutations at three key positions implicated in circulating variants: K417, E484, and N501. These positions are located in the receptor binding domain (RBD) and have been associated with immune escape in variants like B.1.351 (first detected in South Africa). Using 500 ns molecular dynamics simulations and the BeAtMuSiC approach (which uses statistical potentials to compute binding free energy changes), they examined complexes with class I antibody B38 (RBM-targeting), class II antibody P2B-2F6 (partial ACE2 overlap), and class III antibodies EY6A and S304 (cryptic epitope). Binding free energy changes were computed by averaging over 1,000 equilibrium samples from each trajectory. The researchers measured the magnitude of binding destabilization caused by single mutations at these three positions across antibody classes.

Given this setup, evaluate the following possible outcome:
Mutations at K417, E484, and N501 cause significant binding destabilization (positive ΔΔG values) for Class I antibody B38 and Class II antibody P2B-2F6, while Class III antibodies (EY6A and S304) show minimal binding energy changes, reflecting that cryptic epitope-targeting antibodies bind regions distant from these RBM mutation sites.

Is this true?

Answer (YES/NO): NO